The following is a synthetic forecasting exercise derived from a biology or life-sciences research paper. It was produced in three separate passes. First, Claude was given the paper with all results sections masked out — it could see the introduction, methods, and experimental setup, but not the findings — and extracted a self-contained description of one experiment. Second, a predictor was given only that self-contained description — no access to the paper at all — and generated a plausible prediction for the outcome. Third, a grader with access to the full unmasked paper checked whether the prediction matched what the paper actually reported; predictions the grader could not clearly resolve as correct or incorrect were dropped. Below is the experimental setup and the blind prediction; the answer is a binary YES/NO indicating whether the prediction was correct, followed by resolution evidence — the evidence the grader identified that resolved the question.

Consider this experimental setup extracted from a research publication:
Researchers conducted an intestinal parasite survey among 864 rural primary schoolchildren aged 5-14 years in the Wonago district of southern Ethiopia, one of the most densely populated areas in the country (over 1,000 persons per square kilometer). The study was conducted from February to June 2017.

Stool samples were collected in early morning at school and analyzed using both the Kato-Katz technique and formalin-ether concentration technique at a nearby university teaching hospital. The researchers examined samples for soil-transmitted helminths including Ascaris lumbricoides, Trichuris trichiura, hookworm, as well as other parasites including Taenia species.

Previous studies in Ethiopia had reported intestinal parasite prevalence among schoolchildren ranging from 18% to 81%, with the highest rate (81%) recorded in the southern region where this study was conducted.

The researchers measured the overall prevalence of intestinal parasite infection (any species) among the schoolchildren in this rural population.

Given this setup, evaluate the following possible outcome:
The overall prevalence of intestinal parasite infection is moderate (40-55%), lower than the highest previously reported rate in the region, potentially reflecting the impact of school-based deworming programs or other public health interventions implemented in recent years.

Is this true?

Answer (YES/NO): NO